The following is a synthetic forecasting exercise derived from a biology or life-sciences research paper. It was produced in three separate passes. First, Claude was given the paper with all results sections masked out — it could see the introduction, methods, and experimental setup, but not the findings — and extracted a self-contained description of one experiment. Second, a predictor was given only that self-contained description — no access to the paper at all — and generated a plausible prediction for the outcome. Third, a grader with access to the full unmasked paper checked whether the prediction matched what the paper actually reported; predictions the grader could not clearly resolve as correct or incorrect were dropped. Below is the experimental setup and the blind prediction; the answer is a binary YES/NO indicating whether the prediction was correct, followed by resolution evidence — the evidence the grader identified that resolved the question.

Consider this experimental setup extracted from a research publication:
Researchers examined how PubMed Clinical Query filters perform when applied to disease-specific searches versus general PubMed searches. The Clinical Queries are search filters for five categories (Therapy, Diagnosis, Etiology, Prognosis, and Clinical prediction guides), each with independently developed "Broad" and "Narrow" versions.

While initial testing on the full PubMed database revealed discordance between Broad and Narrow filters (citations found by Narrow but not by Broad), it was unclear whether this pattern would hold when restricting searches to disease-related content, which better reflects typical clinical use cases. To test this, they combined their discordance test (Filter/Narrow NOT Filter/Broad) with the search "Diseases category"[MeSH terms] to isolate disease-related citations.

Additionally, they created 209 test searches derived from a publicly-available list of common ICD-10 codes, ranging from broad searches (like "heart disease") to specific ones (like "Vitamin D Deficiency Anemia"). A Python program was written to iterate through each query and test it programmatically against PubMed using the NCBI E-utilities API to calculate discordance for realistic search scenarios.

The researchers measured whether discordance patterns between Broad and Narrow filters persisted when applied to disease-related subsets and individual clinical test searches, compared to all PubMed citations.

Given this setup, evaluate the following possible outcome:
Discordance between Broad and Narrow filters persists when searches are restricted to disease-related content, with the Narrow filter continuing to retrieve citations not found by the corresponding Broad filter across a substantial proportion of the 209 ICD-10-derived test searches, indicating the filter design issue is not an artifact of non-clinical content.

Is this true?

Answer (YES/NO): YES